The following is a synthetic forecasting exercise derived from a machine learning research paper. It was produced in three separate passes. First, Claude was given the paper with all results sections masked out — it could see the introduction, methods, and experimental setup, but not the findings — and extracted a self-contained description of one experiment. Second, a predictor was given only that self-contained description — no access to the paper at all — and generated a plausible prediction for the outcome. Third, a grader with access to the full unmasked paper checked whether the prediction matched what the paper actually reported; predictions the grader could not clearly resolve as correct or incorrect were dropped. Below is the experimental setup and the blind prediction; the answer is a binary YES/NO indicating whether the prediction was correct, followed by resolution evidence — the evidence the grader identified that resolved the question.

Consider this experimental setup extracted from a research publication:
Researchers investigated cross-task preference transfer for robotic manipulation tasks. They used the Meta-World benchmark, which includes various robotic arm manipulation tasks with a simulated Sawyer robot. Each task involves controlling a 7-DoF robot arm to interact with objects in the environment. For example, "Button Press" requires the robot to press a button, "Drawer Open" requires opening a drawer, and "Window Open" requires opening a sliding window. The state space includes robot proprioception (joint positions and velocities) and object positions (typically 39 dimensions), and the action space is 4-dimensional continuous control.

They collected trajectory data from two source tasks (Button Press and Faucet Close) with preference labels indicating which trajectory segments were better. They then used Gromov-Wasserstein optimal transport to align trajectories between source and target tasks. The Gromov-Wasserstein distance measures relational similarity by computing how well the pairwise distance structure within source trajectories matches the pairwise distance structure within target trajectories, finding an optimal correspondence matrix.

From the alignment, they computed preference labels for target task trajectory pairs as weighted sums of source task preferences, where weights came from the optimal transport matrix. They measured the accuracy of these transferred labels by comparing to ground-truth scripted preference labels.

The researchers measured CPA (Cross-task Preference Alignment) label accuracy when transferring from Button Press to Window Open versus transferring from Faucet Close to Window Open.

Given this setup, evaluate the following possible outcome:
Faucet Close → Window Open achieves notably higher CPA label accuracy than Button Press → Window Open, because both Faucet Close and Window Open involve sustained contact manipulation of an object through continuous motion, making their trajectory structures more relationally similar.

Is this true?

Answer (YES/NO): NO